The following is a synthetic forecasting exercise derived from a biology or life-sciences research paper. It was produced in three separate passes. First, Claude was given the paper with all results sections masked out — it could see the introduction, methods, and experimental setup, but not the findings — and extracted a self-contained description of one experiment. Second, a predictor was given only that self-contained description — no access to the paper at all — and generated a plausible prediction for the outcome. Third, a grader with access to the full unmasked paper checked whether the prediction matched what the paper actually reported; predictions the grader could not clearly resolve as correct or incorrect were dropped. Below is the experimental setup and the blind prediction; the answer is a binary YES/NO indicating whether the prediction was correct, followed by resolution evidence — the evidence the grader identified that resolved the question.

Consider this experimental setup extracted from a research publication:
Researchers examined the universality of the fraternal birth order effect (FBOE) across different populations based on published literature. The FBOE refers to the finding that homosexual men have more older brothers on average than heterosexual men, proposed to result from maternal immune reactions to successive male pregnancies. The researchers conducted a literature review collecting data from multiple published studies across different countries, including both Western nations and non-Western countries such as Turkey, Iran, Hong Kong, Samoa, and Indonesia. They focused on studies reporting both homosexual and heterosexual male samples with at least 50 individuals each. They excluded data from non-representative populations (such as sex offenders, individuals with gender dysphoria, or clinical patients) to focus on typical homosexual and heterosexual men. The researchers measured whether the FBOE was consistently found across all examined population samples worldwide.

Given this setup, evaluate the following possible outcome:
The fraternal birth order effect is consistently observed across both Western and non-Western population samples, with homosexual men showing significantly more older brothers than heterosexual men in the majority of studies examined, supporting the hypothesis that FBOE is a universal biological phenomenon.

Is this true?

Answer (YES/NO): NO